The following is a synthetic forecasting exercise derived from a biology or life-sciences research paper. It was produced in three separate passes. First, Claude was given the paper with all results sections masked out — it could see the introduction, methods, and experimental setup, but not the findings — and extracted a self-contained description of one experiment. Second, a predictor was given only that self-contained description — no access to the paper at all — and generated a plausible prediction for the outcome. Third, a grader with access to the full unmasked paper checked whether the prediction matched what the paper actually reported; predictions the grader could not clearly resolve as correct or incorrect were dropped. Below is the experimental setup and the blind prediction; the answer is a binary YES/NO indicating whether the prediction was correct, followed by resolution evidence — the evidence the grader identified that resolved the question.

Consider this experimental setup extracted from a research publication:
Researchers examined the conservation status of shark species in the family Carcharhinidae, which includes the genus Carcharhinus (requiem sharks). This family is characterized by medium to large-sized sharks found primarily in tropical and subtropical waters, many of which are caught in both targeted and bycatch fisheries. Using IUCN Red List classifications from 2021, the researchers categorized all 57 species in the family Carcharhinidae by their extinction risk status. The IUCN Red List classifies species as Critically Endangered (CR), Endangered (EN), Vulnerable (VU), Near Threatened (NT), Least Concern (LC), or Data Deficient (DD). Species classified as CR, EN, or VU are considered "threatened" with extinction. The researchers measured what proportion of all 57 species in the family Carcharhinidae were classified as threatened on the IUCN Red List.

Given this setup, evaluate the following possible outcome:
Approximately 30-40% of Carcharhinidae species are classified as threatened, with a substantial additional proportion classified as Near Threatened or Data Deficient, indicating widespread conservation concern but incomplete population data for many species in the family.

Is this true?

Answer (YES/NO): NO